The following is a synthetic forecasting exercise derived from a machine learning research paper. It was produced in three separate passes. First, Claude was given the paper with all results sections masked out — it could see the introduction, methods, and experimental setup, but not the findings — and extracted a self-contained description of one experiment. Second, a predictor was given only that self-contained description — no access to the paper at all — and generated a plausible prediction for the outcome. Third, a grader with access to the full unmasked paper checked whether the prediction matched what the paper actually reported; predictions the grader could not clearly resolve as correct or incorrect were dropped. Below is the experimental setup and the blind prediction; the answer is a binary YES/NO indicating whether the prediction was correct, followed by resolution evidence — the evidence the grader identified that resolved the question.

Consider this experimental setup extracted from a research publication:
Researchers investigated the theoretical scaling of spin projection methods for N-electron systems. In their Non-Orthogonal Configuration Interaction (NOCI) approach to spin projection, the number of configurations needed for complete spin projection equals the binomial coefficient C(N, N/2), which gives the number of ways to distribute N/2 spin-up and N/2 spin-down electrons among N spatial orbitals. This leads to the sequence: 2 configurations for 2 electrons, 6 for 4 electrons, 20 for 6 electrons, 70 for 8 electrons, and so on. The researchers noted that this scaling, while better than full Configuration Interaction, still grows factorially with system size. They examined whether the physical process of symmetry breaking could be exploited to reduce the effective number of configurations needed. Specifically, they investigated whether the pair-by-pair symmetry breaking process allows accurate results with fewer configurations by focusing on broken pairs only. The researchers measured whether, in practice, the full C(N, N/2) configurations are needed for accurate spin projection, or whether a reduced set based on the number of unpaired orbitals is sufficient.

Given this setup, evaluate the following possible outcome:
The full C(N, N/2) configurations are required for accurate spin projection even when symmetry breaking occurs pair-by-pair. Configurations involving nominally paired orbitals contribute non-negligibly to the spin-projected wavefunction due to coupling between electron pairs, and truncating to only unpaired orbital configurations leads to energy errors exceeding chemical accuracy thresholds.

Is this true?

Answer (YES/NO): NO